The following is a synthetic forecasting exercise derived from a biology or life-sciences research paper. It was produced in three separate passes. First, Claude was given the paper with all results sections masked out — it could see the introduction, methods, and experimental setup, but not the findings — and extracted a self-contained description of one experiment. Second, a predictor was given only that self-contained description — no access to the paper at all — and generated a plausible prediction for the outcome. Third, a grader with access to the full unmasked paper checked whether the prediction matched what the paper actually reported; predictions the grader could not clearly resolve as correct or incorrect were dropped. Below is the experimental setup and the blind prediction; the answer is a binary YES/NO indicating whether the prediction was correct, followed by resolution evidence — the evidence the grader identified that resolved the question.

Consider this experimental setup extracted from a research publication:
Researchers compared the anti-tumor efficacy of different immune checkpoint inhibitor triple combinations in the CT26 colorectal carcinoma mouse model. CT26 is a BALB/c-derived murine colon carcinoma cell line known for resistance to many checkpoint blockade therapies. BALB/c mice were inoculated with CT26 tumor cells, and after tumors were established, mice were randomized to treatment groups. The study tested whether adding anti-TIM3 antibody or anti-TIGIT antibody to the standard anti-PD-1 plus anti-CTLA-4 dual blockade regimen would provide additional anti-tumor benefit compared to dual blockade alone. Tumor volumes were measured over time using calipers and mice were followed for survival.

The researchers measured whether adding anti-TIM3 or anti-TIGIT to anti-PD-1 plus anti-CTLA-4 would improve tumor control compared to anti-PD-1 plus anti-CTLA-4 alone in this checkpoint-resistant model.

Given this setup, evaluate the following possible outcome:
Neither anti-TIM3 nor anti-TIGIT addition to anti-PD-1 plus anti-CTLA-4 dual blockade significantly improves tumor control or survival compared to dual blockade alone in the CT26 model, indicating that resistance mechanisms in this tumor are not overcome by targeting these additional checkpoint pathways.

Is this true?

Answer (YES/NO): YES